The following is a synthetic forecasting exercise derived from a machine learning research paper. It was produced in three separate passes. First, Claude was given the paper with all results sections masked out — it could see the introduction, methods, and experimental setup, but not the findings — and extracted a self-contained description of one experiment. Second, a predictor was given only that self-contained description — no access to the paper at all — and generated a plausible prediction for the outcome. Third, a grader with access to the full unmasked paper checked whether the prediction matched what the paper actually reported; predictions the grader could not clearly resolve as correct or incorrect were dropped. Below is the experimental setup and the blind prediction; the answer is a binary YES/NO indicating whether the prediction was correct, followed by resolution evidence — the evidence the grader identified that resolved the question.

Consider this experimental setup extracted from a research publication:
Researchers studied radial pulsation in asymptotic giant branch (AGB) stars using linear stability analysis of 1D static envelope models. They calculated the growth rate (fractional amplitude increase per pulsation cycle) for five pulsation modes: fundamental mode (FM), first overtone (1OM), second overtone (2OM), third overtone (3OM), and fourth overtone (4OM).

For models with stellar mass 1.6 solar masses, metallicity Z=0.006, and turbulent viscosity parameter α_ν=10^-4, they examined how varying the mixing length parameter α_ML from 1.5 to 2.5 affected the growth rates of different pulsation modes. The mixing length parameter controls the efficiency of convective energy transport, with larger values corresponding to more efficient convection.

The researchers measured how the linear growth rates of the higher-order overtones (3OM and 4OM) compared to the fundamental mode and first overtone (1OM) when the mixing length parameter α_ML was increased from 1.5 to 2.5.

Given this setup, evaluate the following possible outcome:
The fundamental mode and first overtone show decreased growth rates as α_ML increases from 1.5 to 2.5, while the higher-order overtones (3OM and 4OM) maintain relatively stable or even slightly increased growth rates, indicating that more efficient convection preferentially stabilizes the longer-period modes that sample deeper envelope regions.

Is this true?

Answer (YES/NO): NO